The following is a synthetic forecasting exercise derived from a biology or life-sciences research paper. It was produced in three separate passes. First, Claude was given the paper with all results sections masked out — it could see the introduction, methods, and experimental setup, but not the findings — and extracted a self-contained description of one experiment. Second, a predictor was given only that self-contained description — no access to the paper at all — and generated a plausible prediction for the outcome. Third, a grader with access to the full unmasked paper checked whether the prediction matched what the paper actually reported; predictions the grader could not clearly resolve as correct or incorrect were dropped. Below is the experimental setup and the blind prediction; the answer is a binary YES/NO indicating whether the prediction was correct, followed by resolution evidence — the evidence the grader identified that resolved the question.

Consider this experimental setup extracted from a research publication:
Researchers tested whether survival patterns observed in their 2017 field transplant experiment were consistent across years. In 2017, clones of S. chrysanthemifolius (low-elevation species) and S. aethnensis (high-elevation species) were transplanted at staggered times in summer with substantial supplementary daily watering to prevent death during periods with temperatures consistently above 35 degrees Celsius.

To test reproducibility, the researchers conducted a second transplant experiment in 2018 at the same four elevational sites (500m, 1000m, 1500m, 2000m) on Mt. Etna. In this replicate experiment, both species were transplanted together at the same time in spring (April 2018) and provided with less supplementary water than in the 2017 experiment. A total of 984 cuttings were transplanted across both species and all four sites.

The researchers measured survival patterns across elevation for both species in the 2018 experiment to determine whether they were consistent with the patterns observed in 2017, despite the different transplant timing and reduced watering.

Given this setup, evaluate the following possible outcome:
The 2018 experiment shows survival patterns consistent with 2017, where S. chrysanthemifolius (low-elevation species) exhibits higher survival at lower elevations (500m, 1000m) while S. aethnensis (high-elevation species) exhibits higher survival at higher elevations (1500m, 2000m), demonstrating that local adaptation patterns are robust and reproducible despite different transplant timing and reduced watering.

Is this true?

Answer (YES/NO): YES